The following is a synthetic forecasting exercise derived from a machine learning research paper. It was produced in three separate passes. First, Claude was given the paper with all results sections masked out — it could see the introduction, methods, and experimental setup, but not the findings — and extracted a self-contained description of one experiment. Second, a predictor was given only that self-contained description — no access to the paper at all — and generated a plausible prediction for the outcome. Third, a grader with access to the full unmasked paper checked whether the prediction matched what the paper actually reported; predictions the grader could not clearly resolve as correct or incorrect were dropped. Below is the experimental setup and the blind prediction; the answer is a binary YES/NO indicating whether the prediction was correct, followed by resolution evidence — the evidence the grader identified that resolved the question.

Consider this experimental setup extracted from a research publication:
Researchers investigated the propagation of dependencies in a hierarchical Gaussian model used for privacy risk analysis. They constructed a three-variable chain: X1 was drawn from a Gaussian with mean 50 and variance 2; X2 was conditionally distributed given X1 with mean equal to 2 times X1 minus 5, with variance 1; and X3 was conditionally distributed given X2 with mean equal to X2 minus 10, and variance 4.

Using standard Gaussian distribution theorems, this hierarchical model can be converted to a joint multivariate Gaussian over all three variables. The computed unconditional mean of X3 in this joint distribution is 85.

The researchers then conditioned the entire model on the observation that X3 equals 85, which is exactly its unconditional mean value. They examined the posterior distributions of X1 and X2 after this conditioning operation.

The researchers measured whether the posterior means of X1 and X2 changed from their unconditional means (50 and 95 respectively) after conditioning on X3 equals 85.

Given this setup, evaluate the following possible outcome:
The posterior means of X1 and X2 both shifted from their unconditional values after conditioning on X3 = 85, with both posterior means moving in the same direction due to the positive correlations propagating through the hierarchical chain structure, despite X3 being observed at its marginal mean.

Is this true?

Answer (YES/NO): NO